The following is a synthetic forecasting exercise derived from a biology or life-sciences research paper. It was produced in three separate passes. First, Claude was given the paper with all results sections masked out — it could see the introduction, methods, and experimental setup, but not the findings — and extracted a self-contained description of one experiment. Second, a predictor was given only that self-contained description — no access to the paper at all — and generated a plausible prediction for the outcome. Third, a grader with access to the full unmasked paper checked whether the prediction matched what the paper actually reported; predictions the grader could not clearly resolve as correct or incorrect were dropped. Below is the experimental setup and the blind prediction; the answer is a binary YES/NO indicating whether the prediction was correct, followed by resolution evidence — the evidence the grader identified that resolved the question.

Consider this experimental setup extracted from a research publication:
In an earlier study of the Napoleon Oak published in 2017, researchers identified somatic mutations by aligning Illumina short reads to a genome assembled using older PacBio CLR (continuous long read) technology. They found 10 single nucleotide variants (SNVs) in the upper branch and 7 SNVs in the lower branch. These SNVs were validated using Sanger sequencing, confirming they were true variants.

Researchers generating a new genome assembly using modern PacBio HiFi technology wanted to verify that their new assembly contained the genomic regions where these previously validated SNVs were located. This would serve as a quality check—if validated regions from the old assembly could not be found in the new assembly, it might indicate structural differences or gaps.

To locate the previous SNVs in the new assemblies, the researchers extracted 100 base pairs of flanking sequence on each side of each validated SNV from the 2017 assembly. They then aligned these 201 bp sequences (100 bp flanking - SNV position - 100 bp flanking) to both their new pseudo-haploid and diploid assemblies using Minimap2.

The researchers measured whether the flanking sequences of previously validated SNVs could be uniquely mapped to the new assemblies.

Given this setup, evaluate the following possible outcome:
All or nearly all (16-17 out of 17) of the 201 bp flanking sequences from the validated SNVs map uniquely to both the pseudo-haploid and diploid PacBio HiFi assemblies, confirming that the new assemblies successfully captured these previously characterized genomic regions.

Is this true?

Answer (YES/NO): YES